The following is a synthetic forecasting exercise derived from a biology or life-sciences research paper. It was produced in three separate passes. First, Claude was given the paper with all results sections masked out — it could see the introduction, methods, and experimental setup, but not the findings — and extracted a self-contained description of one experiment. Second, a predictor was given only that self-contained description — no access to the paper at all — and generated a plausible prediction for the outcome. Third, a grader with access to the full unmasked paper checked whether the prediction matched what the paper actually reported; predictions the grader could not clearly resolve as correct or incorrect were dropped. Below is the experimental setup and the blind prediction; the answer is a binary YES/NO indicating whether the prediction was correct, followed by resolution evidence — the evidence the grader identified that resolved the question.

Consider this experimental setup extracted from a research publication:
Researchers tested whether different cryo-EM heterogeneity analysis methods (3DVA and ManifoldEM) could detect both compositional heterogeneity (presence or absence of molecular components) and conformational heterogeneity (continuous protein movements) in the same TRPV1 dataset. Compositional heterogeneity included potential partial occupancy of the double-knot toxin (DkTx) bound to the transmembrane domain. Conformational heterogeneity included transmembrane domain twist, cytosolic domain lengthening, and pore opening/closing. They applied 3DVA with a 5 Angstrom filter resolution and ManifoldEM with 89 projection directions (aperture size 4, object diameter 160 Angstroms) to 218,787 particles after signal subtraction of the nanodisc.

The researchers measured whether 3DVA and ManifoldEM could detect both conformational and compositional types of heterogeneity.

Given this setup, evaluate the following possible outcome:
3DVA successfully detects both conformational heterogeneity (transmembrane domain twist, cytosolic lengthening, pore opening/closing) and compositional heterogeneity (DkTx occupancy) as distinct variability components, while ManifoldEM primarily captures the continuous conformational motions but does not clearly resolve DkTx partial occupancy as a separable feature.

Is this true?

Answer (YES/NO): NO